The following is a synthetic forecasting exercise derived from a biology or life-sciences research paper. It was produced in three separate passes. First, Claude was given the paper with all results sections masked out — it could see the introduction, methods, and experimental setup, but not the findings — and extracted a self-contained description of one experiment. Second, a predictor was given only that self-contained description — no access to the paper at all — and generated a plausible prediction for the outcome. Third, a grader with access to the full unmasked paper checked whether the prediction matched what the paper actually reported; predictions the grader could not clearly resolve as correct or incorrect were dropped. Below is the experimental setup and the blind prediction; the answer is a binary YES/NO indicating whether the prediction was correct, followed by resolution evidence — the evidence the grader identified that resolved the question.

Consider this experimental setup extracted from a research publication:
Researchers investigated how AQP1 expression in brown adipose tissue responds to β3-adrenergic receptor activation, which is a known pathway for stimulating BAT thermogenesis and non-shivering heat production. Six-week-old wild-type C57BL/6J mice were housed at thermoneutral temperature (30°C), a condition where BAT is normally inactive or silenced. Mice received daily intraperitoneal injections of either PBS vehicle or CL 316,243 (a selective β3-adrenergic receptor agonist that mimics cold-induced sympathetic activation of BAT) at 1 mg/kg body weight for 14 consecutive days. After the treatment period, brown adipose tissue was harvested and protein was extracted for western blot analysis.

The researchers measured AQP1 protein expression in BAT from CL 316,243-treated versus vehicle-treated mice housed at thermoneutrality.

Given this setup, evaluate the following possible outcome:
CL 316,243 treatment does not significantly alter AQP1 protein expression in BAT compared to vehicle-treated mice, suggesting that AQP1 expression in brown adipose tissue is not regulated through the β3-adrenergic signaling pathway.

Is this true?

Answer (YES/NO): NO